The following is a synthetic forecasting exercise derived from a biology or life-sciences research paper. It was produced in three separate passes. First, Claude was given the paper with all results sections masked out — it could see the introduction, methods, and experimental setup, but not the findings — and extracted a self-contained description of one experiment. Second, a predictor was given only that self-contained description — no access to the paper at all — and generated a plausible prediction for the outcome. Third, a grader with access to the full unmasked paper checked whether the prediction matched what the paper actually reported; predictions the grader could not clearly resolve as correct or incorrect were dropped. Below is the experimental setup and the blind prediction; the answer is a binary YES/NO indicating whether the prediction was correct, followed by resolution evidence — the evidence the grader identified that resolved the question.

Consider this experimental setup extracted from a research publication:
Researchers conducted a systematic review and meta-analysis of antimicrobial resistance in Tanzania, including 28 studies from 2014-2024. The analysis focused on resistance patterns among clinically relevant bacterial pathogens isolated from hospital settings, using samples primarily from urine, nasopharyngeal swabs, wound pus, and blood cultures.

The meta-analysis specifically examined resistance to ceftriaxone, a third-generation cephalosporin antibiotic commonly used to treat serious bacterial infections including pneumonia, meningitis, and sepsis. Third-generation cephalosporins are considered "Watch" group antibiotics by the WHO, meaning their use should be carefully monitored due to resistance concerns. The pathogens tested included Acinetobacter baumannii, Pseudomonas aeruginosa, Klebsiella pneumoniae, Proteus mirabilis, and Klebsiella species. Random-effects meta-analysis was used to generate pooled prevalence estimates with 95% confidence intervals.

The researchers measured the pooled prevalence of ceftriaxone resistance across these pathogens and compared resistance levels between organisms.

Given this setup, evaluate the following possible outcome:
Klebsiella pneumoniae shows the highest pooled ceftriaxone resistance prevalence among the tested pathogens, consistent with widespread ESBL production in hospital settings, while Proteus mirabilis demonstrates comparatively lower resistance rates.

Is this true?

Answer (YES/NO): NO